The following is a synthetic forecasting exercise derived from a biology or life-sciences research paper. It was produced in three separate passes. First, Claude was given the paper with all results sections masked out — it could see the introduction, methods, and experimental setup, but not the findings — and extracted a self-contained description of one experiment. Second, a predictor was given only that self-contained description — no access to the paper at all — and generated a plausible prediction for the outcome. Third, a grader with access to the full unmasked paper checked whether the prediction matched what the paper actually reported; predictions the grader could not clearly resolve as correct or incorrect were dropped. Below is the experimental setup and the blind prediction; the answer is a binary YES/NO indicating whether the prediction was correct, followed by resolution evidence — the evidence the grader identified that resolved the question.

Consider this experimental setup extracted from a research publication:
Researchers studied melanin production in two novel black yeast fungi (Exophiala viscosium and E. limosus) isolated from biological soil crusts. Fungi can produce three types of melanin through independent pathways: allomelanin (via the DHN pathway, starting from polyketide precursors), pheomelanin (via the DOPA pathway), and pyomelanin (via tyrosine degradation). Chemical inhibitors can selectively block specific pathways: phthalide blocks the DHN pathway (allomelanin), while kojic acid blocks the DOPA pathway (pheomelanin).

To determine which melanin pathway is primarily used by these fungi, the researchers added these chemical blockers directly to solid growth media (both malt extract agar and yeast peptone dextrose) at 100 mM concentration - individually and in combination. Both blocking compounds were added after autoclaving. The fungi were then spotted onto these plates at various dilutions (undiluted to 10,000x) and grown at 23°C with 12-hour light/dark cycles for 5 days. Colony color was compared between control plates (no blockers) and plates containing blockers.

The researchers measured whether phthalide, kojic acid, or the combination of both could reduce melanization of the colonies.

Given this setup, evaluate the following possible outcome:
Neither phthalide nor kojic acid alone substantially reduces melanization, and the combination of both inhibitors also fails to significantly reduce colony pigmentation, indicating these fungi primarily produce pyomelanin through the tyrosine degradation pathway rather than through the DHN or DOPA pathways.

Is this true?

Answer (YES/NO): YES